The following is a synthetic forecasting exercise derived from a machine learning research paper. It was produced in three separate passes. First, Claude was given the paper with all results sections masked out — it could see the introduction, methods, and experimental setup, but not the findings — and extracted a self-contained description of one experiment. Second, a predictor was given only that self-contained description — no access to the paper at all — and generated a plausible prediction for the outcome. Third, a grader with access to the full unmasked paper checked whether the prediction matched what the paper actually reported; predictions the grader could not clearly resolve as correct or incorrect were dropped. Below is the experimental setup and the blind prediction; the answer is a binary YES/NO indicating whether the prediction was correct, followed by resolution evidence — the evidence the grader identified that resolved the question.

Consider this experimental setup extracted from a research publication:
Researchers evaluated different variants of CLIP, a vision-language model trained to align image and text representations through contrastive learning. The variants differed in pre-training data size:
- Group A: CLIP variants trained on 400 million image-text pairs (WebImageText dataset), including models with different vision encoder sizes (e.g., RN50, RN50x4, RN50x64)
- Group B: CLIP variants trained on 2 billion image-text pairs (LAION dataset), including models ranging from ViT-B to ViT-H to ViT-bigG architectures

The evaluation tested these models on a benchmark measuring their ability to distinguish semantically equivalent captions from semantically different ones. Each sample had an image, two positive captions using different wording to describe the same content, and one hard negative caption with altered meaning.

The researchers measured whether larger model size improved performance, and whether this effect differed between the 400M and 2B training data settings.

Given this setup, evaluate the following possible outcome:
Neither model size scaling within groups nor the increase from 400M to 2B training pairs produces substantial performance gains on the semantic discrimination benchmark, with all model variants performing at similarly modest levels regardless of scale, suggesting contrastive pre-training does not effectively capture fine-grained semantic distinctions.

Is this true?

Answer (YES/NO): NO